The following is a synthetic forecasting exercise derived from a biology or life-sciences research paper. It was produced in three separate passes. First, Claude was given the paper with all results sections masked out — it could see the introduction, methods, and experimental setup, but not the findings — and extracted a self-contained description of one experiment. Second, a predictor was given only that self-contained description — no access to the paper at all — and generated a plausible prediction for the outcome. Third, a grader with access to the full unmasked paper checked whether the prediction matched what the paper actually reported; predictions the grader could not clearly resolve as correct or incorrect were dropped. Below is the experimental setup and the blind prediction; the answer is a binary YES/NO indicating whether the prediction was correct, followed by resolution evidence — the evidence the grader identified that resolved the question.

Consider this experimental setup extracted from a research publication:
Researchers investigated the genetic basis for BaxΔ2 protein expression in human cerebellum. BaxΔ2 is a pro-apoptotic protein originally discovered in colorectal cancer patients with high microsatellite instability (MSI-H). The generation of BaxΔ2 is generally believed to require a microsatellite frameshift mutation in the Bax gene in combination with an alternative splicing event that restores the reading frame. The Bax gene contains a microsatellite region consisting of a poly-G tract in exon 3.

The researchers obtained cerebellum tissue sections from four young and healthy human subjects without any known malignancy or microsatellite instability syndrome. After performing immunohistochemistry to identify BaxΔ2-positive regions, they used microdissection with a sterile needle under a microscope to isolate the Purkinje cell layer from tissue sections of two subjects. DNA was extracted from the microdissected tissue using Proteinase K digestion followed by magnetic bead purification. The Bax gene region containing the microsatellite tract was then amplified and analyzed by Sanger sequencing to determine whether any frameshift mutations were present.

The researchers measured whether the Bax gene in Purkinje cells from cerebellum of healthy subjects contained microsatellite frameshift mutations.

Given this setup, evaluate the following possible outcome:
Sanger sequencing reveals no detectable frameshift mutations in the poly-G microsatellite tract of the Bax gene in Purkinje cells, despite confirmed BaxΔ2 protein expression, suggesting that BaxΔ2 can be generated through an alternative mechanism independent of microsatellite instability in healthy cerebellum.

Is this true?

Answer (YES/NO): NO